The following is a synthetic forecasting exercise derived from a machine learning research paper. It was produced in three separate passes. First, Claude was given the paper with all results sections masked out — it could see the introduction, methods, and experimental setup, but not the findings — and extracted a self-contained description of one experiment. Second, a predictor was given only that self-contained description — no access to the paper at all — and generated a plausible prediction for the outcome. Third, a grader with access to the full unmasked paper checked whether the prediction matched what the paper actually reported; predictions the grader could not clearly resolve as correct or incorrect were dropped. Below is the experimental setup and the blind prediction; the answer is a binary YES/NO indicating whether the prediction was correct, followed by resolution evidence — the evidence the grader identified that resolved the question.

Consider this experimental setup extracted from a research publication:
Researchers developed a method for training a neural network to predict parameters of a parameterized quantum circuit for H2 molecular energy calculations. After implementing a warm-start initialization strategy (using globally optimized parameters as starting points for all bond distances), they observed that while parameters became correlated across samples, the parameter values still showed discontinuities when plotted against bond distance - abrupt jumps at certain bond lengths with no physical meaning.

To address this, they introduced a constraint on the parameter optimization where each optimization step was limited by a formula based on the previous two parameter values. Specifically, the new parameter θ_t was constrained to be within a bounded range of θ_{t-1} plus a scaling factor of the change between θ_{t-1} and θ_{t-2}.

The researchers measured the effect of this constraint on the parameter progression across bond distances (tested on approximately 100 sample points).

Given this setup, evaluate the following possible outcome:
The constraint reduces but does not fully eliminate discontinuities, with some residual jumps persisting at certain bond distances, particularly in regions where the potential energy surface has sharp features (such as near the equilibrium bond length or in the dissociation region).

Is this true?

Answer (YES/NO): NO